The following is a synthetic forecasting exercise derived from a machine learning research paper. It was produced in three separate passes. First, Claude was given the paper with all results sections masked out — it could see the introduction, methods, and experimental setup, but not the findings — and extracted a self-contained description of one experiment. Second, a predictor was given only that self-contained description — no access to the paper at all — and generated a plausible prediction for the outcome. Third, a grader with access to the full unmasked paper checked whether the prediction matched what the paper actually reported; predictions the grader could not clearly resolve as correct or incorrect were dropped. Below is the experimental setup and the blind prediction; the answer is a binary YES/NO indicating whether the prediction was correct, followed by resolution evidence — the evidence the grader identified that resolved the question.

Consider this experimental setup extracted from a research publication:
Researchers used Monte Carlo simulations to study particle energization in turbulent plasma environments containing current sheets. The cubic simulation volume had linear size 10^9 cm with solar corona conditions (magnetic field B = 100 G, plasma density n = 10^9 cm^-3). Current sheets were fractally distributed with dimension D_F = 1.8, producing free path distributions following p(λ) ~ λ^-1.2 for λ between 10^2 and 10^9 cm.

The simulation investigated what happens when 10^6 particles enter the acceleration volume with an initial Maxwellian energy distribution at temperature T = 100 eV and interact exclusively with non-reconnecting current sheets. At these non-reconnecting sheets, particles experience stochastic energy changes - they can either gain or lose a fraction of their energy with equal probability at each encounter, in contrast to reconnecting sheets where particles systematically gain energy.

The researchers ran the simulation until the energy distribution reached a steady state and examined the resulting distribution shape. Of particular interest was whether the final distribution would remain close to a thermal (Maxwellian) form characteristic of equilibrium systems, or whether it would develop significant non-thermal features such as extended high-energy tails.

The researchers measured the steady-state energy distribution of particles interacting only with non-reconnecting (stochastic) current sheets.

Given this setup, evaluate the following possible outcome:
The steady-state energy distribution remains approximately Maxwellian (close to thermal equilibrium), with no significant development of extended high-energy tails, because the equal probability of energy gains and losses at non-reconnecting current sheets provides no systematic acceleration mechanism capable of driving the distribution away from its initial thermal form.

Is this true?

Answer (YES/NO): YES